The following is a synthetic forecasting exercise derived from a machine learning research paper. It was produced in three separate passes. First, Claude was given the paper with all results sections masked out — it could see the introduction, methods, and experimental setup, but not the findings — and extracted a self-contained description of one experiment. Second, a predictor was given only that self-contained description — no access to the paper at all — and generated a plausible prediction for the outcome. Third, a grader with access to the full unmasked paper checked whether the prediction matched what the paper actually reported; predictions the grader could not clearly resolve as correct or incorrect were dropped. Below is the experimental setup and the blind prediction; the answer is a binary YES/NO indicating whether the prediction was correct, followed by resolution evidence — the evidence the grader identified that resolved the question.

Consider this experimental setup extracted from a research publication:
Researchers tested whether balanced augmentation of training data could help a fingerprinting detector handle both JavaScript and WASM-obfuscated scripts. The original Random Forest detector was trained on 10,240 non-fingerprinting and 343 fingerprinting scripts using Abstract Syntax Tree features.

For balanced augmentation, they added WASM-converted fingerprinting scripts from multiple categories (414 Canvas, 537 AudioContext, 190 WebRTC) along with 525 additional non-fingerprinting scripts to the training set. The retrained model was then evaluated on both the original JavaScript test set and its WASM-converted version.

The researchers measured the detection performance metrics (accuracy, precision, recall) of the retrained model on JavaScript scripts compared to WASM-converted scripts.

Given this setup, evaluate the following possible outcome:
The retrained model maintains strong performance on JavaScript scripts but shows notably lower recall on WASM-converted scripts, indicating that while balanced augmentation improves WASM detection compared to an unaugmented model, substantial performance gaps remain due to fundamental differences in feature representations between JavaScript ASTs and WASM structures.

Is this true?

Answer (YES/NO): NO